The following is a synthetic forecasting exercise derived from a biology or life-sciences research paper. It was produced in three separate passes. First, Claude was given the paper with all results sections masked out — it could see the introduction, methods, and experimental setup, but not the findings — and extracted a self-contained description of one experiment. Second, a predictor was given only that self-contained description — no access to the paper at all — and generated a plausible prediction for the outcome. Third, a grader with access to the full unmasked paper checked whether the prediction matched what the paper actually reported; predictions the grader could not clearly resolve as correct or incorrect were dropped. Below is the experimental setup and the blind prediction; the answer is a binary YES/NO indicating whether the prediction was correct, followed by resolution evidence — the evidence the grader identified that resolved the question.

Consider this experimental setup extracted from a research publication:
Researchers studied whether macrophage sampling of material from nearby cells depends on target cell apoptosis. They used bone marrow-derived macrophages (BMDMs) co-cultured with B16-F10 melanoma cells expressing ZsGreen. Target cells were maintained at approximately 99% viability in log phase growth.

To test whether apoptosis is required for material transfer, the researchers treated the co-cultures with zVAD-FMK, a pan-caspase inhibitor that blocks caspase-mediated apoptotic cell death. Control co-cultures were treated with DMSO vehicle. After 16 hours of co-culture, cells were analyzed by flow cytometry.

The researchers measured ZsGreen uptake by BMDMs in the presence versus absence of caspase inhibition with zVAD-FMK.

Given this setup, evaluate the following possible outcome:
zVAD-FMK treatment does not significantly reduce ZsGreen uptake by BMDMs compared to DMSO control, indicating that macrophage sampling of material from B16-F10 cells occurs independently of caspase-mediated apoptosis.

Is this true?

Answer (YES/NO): YES